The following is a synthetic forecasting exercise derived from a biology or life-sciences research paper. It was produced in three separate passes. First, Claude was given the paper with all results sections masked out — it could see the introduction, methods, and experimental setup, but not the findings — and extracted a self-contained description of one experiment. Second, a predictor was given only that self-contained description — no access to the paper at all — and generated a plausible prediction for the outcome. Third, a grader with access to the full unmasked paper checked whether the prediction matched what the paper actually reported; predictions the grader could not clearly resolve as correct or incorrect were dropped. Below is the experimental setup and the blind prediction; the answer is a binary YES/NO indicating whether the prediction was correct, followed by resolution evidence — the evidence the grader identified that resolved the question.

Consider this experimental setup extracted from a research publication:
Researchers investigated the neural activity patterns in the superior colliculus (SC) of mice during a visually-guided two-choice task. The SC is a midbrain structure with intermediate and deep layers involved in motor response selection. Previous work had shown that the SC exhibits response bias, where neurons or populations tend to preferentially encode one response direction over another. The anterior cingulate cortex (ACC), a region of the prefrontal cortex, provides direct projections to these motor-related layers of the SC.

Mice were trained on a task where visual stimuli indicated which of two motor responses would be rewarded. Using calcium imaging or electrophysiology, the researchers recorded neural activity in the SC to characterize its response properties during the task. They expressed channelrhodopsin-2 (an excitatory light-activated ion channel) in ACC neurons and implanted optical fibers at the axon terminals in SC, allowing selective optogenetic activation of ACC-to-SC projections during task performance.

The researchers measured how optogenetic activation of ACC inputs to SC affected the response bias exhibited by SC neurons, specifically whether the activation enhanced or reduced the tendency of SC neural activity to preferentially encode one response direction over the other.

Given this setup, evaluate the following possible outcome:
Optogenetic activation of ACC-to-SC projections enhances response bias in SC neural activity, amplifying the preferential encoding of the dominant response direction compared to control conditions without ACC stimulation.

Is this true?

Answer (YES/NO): NO